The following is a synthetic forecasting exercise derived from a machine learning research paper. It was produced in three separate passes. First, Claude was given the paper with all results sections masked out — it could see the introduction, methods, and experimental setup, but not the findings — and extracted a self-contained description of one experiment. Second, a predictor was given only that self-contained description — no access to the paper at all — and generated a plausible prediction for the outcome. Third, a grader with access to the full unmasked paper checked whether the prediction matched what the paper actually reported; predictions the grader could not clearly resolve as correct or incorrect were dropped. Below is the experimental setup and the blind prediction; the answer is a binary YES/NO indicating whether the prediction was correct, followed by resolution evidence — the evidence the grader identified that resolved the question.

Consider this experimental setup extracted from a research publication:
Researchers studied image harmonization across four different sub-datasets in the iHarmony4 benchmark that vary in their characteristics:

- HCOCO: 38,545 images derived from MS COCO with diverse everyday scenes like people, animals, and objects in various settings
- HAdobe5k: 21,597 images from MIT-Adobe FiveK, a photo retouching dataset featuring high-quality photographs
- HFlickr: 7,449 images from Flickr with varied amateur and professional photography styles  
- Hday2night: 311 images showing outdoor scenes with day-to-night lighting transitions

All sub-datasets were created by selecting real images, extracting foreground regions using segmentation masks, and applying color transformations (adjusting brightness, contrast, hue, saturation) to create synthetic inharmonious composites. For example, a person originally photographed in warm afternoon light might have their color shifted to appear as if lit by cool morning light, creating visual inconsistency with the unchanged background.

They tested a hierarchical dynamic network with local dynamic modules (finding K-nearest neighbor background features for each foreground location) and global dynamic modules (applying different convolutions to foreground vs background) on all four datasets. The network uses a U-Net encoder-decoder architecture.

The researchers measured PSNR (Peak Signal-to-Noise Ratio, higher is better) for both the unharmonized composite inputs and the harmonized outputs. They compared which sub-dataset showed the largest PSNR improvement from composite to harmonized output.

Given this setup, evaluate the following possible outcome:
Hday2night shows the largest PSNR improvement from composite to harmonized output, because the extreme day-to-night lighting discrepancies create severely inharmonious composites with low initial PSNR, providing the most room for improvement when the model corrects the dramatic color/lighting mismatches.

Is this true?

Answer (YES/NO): NO